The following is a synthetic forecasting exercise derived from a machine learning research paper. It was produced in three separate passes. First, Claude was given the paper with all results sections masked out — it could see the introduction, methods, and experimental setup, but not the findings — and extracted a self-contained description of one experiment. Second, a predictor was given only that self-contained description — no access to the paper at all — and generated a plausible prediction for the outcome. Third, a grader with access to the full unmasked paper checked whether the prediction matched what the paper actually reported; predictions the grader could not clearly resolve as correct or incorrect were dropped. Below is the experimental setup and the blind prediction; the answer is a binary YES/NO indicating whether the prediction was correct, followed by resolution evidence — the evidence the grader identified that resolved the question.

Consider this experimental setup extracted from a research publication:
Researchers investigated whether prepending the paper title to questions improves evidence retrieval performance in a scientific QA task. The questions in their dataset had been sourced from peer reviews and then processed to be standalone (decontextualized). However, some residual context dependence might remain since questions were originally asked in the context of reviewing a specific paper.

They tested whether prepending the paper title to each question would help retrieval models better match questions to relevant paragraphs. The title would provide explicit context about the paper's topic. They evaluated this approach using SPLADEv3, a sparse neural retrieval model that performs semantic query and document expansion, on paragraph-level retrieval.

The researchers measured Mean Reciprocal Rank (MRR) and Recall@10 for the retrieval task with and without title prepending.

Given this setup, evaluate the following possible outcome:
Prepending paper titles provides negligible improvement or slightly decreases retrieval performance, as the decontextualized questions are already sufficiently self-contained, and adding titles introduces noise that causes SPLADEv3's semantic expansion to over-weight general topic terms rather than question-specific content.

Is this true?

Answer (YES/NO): NO